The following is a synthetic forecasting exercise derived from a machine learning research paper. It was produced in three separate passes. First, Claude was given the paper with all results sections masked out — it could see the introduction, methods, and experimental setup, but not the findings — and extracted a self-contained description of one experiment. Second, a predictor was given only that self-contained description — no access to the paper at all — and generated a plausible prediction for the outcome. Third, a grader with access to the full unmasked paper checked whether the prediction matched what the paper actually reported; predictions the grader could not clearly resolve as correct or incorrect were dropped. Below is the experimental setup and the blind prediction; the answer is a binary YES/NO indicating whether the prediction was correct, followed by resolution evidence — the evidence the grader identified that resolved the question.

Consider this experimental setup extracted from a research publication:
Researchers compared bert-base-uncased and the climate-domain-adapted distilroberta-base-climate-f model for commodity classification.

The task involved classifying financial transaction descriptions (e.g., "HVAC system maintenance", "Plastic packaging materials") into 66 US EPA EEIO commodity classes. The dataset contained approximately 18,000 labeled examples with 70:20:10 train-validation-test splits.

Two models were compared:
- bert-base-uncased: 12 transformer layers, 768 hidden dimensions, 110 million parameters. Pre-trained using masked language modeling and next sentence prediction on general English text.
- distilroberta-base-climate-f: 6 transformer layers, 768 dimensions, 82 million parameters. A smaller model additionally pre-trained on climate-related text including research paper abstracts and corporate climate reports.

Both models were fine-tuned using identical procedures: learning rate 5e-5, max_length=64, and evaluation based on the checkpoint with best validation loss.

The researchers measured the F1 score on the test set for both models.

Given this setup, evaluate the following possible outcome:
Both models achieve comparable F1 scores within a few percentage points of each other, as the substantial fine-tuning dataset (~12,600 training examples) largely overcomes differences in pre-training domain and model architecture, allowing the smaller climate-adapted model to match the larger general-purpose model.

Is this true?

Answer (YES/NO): NO